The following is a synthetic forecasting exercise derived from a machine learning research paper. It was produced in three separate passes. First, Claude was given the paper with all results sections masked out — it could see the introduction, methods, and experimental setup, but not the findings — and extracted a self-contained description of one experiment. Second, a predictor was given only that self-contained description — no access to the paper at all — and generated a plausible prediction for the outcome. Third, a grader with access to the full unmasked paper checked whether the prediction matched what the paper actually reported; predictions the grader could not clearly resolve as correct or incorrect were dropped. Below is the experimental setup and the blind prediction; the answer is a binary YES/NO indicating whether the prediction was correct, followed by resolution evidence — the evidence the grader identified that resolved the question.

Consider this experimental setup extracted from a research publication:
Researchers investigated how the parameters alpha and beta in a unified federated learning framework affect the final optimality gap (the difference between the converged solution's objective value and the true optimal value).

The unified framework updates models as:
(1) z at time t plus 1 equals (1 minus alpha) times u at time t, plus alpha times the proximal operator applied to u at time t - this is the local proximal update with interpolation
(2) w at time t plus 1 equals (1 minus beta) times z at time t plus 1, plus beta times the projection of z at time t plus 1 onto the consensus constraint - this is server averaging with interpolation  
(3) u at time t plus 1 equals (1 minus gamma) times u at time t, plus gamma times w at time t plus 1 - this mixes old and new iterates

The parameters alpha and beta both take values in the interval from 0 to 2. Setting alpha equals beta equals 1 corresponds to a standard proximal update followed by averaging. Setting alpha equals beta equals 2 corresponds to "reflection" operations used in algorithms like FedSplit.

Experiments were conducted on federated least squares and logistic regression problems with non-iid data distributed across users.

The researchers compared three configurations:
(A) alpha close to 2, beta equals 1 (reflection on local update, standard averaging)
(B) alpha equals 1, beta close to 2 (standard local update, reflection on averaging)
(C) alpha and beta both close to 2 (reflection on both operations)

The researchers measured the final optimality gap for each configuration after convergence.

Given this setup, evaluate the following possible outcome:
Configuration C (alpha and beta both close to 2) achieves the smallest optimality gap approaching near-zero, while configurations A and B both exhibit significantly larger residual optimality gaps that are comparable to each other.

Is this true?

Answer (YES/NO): NO